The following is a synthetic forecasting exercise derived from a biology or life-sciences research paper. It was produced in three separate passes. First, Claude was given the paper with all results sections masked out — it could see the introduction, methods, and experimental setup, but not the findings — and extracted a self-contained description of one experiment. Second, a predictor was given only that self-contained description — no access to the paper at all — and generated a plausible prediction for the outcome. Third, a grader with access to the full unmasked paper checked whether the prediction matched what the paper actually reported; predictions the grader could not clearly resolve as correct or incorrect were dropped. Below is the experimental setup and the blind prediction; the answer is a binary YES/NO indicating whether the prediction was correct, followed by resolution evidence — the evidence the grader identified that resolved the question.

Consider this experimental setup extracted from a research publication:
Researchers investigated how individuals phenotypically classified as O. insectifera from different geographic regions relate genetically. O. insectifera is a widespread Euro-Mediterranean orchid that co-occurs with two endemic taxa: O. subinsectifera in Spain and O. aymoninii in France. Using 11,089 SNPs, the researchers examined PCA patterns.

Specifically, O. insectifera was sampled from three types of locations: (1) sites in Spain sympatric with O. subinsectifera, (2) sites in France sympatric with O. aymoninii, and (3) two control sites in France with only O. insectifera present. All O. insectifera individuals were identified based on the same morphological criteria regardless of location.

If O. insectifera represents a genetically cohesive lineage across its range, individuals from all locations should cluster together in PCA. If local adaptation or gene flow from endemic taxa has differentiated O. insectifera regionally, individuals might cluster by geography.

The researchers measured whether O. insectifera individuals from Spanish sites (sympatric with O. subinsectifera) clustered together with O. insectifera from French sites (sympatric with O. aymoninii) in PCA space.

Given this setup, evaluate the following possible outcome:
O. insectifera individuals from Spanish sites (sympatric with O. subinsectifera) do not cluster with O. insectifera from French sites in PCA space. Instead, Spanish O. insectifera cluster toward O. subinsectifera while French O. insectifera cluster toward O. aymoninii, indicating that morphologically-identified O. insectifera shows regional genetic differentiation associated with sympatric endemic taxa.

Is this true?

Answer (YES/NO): NO